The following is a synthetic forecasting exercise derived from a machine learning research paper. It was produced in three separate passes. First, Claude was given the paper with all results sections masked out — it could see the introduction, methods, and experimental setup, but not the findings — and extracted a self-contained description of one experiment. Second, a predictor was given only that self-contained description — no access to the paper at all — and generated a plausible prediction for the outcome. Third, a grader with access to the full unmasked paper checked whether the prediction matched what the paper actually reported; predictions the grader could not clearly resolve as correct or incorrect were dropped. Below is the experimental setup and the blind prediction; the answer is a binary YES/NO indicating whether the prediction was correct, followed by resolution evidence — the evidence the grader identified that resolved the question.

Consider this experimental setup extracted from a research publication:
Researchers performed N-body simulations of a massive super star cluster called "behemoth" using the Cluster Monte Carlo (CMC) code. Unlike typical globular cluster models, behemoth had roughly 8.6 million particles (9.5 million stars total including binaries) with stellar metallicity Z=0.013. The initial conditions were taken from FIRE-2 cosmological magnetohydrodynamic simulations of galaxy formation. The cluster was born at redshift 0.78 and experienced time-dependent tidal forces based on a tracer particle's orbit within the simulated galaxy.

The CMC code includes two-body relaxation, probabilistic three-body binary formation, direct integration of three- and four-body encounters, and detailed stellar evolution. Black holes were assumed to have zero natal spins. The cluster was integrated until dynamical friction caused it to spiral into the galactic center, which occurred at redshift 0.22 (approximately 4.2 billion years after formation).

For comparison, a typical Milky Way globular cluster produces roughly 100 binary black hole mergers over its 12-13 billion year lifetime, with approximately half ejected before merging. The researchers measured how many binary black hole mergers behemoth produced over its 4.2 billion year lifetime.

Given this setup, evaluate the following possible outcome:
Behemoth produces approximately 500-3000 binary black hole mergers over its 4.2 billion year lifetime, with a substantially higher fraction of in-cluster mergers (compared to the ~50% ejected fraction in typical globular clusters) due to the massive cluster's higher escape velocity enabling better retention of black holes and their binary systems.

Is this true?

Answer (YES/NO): YES